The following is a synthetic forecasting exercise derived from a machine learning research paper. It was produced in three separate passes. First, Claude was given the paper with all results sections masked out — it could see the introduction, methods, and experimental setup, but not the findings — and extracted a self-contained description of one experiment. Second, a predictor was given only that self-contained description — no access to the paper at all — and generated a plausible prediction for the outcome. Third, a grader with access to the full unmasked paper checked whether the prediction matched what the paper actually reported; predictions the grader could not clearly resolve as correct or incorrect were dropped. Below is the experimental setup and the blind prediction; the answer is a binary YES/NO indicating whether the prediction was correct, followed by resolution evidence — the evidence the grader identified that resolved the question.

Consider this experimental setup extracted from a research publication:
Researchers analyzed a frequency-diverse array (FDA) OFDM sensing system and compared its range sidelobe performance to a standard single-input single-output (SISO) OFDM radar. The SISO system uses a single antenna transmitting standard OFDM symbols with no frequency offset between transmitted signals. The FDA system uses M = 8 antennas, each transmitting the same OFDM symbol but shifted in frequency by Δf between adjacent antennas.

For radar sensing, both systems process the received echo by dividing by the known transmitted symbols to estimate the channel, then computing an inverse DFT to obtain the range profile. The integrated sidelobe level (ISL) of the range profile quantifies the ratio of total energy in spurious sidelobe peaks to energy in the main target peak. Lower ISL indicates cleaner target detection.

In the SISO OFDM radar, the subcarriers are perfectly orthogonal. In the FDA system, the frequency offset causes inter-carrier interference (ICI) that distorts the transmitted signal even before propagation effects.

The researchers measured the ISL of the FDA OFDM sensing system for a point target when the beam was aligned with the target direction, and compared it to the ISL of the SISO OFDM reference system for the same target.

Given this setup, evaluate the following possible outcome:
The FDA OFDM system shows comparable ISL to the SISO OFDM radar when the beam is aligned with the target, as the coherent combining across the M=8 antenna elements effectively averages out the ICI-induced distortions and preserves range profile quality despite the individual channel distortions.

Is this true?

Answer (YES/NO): NO